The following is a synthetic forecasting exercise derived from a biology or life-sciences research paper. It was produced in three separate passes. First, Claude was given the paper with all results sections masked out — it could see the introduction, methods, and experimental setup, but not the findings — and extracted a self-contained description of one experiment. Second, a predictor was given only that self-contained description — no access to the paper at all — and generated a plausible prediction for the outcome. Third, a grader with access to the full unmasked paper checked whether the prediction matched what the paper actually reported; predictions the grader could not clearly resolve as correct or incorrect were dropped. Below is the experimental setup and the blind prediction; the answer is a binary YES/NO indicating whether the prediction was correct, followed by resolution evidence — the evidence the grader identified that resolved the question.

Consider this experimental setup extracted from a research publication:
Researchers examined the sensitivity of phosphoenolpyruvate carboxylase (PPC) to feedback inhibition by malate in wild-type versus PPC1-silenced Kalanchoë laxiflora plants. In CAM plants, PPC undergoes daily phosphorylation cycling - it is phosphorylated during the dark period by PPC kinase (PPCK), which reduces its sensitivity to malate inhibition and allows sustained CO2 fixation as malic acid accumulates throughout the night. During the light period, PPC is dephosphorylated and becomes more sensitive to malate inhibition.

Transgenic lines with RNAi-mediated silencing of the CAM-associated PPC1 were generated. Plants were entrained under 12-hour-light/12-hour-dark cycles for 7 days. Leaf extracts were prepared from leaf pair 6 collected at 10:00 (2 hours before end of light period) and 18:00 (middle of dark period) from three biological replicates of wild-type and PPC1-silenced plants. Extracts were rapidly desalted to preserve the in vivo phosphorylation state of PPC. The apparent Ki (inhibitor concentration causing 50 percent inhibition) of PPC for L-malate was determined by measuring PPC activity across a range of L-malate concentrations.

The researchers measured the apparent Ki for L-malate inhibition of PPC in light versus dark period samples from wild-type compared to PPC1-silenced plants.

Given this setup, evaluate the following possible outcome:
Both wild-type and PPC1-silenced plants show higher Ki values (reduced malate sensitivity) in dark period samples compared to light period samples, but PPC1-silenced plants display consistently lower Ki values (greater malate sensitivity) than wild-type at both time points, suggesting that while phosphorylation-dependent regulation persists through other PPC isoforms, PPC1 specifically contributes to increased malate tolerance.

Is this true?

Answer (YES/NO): NO